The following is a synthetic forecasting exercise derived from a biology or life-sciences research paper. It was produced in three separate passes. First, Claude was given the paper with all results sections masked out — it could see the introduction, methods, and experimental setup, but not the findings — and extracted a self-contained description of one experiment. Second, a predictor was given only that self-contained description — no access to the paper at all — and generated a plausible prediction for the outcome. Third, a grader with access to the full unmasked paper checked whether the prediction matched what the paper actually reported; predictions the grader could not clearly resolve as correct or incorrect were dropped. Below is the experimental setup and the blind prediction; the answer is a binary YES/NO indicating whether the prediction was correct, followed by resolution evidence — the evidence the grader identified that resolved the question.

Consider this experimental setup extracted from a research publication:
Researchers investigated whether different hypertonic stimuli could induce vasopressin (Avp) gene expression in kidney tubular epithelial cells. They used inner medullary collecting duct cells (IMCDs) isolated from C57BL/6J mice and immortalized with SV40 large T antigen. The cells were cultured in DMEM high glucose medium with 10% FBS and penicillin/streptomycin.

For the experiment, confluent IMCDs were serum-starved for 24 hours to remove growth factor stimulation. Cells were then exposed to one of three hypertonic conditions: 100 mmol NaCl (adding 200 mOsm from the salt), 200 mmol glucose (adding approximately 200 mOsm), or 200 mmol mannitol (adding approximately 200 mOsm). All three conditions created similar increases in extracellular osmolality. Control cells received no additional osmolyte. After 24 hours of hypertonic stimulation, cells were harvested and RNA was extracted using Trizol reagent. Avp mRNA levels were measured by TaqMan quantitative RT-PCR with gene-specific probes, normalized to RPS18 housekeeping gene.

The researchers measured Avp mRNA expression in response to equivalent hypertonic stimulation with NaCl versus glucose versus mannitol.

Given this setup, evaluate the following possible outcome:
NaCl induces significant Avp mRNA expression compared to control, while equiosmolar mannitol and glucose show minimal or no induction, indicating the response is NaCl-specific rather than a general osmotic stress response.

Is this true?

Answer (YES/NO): YES